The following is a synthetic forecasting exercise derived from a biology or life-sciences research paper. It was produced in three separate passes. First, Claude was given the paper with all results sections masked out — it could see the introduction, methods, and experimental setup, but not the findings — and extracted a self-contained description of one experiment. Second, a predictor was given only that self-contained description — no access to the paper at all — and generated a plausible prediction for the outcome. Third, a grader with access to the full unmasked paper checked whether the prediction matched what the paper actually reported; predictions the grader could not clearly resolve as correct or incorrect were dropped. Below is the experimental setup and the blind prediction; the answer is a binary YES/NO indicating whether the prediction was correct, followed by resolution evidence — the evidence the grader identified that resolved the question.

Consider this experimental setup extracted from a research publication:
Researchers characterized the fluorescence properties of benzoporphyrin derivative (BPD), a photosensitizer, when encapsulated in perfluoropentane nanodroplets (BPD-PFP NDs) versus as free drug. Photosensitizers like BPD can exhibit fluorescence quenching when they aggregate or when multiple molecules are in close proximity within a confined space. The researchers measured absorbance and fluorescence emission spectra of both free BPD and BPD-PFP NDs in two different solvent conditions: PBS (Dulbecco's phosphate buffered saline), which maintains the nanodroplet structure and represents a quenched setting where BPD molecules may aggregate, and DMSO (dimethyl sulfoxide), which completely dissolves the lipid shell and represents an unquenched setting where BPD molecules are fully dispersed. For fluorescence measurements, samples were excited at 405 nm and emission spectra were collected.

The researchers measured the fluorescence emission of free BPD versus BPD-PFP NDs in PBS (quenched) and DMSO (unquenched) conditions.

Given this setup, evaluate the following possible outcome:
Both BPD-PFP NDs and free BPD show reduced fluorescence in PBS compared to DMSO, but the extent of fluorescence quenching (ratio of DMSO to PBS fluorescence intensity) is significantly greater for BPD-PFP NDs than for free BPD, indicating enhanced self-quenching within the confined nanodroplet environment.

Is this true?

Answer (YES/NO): NO